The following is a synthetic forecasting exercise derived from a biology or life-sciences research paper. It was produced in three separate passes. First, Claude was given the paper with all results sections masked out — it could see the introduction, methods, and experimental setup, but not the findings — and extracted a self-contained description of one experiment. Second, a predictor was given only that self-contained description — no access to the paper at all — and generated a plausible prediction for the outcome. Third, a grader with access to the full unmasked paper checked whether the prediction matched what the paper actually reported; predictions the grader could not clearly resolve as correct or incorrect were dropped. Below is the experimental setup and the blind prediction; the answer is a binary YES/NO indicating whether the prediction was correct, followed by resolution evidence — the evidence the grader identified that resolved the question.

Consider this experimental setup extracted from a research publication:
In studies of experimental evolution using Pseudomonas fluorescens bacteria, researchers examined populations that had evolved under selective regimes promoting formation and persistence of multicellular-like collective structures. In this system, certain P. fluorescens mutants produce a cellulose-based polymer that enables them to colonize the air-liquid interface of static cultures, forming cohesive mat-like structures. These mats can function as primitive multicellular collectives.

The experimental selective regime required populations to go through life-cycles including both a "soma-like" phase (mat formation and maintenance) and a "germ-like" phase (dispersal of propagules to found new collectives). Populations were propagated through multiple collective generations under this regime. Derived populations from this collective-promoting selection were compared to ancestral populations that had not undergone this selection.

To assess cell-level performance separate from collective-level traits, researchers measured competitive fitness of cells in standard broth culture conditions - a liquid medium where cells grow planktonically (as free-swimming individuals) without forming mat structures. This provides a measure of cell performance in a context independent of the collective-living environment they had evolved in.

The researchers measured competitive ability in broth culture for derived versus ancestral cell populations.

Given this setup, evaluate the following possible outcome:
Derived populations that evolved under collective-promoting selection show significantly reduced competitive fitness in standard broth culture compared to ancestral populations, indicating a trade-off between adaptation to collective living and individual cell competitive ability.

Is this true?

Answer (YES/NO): YES